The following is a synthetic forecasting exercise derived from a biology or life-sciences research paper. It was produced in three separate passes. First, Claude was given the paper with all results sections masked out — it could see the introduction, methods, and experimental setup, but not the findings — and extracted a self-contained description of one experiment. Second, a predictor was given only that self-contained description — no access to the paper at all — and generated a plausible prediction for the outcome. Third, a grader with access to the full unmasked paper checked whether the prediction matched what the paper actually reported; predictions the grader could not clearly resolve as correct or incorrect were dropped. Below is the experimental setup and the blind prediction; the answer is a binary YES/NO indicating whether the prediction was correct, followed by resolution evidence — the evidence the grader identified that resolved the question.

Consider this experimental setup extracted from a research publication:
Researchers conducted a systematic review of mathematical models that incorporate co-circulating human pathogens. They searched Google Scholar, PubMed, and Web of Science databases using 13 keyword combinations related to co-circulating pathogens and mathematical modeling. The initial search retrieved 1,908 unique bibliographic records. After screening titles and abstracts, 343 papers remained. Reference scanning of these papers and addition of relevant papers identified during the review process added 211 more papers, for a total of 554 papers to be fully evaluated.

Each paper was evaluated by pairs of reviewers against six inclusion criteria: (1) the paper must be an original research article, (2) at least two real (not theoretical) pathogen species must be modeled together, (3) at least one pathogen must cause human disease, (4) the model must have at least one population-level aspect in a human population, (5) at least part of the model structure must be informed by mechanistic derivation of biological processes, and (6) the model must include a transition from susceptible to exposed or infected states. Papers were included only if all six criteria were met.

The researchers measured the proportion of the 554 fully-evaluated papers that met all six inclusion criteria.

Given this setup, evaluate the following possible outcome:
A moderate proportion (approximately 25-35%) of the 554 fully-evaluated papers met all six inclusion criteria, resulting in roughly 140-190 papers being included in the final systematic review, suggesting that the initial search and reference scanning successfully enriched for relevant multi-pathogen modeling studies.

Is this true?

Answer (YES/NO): NO